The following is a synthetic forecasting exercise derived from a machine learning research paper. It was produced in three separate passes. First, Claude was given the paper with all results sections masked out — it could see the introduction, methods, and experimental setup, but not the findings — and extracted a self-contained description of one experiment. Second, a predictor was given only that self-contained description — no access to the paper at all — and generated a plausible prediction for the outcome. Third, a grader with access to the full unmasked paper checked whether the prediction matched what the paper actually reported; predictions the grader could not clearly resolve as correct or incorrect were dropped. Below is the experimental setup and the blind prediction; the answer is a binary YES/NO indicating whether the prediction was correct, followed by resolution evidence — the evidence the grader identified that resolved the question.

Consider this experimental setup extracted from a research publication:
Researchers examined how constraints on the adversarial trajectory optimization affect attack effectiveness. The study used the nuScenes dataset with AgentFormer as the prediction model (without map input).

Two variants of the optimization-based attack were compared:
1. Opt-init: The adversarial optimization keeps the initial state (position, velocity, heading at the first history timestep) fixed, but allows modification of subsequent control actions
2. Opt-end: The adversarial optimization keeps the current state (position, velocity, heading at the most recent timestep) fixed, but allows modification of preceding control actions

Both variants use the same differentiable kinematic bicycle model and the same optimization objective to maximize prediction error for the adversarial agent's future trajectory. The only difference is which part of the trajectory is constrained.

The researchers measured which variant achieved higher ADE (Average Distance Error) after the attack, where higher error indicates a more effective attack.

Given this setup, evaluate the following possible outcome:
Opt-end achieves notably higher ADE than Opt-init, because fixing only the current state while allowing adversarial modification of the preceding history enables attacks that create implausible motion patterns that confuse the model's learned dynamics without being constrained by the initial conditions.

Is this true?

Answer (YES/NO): NO